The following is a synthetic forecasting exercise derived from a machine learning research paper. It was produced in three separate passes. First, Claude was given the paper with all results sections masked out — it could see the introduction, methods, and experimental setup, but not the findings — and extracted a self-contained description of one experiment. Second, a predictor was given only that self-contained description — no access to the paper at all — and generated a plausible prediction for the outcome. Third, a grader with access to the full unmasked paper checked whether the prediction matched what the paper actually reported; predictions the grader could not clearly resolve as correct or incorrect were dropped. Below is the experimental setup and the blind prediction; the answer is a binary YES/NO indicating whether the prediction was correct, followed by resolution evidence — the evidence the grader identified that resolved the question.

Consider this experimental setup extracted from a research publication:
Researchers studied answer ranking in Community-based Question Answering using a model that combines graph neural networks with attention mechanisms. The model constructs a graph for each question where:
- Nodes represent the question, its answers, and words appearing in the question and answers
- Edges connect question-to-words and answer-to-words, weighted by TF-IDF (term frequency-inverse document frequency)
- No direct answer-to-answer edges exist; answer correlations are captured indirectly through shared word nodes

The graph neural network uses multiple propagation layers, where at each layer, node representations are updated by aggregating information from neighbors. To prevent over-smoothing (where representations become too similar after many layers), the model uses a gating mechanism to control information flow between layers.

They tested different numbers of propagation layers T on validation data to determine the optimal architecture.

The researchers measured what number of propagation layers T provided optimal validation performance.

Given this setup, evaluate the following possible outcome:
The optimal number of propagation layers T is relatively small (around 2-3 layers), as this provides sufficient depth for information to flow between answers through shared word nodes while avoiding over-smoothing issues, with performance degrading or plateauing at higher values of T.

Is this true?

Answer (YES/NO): YES